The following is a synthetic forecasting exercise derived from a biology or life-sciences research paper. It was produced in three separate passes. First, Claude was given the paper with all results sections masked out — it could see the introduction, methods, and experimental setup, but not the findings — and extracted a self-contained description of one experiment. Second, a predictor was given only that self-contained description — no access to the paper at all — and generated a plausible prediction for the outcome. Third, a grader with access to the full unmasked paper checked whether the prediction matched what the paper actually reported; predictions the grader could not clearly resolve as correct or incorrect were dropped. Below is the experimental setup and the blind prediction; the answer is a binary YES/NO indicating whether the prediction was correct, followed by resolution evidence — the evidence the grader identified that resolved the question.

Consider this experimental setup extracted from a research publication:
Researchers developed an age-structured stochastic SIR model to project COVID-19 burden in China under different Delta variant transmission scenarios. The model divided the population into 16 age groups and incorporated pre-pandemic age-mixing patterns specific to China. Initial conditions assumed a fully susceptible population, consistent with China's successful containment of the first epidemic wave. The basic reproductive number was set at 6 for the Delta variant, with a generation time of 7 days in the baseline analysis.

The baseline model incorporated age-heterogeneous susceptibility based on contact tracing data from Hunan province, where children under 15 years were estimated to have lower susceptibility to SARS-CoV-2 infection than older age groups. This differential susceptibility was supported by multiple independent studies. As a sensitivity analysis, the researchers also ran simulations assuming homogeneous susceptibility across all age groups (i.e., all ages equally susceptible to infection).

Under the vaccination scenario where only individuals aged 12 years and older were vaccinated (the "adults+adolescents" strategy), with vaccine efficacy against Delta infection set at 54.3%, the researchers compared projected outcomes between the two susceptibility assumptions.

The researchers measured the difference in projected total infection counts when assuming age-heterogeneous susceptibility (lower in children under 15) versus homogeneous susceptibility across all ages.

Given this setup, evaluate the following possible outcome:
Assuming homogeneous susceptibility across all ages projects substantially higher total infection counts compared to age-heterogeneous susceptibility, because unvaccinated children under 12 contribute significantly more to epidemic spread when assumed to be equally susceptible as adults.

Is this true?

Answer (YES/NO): NO